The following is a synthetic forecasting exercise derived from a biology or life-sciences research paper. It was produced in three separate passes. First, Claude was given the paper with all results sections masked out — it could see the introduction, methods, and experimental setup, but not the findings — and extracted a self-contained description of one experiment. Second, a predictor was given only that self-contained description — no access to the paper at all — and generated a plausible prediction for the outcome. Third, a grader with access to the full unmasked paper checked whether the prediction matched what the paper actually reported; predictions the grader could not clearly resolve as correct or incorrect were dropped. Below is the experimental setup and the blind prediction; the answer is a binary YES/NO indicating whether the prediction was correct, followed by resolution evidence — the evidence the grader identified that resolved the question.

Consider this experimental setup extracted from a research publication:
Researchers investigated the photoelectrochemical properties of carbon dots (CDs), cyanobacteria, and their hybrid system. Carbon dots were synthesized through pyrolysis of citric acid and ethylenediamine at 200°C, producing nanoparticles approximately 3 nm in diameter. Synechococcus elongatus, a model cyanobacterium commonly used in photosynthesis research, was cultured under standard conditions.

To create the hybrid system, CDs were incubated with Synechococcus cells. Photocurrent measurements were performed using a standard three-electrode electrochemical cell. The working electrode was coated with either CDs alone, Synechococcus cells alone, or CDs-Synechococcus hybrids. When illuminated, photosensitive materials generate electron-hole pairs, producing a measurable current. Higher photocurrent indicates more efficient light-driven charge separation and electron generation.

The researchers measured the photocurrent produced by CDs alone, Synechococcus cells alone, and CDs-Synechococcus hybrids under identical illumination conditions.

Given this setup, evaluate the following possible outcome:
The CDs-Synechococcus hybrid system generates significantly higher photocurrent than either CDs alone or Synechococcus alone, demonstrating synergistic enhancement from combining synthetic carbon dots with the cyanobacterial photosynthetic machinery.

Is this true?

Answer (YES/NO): YES